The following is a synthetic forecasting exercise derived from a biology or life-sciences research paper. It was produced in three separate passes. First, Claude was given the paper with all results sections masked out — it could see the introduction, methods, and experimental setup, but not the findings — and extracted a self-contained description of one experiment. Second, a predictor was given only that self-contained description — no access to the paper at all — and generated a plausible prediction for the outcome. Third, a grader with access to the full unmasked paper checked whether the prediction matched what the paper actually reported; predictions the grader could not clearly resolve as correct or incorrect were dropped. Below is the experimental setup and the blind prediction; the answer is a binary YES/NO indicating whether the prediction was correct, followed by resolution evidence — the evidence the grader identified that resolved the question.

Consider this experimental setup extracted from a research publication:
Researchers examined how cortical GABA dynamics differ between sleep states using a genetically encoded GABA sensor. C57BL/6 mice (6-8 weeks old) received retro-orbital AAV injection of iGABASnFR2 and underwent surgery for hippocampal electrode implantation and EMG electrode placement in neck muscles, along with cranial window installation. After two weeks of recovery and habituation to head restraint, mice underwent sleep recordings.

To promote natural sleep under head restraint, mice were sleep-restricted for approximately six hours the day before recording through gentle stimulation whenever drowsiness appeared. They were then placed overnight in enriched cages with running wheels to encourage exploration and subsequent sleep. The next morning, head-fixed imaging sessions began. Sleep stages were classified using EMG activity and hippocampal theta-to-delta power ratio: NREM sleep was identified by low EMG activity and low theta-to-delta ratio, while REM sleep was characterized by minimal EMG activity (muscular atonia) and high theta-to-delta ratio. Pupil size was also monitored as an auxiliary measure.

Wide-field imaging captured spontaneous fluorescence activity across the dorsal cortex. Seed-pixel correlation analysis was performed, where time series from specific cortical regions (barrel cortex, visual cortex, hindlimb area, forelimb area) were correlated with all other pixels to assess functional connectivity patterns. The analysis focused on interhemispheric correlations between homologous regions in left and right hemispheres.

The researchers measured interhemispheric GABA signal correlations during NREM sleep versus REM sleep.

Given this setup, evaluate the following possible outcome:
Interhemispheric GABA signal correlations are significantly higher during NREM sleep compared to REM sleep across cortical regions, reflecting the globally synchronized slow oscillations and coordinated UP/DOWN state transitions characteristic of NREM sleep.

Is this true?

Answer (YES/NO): NO